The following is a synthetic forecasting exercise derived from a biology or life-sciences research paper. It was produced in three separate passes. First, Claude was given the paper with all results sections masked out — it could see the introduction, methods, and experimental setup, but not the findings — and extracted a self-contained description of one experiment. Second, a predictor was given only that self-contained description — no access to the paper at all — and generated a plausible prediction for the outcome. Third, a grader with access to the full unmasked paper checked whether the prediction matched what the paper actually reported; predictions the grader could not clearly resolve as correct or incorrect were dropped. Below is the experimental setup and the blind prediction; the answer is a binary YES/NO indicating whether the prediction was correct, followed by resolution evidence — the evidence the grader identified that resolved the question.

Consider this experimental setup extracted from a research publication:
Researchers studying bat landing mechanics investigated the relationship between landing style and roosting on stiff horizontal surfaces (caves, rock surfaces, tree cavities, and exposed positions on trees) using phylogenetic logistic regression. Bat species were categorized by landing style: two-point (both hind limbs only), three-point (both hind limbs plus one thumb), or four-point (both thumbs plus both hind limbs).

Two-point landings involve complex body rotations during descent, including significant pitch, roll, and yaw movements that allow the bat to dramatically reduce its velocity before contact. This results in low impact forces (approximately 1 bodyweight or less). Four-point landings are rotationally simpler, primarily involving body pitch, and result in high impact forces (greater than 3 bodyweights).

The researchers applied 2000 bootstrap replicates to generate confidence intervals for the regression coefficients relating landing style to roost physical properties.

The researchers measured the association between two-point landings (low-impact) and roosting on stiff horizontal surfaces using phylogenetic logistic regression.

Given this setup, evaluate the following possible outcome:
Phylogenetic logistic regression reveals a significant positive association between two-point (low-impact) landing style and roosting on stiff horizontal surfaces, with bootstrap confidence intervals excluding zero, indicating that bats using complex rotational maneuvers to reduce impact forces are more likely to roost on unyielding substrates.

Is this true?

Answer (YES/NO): YES